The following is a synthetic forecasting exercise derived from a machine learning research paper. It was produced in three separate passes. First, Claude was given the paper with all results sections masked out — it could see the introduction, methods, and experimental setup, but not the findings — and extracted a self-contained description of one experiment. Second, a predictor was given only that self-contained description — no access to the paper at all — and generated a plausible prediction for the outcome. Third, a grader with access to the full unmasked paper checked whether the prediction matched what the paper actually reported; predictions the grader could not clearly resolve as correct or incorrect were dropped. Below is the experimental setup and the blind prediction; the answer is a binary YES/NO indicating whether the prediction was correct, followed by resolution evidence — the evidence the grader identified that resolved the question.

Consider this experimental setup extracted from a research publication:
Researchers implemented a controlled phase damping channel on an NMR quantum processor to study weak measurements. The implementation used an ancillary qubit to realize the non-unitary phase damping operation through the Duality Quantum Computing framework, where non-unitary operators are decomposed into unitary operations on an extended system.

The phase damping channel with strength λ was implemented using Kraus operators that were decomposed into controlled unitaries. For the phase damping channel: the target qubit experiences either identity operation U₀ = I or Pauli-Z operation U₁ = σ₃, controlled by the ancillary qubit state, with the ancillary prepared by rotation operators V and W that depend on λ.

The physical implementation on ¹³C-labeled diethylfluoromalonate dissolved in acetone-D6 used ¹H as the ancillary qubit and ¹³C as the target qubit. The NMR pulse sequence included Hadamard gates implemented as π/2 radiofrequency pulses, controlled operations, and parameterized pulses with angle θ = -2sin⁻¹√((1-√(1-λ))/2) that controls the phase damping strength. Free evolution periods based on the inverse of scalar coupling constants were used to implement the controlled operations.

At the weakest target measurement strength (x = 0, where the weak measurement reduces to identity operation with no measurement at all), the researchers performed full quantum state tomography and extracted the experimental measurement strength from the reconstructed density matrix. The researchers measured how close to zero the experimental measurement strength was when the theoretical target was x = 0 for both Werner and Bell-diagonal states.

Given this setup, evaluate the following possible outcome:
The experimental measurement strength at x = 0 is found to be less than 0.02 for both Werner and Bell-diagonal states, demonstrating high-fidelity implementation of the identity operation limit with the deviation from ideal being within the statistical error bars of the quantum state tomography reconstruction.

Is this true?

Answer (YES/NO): NO